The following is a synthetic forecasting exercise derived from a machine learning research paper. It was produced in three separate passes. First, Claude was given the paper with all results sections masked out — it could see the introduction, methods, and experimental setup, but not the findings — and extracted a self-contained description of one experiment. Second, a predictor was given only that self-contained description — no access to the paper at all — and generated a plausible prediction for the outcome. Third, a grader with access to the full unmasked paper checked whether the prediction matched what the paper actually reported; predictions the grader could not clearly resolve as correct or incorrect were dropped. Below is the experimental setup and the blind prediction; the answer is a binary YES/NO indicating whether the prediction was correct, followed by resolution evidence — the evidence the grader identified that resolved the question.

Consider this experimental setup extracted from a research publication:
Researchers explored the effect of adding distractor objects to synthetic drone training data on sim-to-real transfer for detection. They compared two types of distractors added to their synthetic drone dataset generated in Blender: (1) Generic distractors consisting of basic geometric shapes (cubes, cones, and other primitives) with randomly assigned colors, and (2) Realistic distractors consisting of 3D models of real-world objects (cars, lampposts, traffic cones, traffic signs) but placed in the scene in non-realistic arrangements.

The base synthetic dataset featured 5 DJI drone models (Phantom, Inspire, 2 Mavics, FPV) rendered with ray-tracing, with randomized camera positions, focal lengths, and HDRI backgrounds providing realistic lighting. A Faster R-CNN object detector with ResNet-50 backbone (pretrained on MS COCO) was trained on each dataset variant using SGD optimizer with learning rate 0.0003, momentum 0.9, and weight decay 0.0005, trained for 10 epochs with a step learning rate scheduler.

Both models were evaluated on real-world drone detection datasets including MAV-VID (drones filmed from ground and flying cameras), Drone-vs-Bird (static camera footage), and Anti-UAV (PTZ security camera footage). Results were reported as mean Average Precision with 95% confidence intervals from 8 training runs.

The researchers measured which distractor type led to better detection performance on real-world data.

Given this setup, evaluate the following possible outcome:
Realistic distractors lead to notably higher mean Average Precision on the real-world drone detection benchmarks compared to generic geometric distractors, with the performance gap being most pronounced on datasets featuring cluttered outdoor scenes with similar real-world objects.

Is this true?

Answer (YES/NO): NO